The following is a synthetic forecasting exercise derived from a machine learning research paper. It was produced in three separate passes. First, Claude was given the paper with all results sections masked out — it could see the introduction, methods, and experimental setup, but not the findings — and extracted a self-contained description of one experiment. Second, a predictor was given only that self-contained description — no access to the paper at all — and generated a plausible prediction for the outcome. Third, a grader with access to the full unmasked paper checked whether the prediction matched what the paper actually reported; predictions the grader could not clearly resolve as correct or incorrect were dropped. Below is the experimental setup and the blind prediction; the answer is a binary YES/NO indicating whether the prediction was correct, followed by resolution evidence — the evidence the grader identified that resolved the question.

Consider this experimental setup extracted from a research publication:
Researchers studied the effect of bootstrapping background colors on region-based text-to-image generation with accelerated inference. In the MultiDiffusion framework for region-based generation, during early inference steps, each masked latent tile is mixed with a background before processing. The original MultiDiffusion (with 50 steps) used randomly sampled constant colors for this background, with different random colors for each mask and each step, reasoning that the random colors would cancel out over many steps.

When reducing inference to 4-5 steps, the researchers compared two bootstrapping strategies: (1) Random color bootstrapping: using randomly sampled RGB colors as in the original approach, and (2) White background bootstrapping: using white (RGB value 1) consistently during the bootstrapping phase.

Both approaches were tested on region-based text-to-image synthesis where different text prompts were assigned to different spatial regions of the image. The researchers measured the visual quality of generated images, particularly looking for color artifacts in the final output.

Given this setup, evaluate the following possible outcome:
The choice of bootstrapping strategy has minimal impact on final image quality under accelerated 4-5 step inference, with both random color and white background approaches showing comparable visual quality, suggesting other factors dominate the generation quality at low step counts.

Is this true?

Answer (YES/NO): NO